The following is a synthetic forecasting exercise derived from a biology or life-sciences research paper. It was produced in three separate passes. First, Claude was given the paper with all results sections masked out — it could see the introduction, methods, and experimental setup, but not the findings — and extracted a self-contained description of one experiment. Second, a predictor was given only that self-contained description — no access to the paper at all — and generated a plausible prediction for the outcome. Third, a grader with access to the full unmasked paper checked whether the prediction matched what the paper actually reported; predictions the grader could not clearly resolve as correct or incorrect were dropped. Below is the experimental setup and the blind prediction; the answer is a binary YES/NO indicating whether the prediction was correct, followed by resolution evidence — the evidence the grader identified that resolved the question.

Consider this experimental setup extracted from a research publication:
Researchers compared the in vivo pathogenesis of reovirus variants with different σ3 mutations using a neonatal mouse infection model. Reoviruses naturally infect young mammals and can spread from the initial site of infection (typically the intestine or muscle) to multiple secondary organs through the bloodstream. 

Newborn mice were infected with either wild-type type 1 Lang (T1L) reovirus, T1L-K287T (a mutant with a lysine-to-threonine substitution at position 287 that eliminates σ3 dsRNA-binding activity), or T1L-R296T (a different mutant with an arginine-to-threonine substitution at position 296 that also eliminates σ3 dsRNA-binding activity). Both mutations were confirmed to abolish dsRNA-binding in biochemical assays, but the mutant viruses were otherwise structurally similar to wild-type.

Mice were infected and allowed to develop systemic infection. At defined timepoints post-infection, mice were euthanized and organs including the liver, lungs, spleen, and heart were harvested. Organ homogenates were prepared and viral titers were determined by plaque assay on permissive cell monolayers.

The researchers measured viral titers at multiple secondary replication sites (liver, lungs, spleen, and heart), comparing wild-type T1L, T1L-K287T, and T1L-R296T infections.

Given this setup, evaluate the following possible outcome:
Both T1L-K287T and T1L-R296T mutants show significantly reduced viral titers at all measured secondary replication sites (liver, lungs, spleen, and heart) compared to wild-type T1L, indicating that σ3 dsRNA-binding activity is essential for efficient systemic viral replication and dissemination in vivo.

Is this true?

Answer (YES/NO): NO